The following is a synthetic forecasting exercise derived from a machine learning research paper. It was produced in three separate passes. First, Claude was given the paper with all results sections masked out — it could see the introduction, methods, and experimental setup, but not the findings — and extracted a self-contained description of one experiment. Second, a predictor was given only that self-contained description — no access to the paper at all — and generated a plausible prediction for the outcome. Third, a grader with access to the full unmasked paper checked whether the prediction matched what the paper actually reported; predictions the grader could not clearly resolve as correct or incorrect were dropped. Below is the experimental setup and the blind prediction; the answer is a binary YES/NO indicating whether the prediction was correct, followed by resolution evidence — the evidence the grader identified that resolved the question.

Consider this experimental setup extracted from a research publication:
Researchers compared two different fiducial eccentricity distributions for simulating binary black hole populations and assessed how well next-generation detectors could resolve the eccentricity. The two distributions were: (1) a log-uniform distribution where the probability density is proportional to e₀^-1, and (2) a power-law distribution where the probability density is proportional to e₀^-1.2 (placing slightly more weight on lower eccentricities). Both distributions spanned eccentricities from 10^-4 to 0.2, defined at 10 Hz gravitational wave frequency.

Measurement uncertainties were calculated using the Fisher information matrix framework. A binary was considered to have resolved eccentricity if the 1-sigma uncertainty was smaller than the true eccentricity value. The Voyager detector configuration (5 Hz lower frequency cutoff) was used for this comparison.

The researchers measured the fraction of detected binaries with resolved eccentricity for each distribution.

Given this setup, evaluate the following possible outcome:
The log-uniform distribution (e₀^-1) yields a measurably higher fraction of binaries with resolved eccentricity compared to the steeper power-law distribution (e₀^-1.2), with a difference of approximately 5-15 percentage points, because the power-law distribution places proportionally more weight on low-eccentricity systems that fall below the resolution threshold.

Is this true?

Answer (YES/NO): YES